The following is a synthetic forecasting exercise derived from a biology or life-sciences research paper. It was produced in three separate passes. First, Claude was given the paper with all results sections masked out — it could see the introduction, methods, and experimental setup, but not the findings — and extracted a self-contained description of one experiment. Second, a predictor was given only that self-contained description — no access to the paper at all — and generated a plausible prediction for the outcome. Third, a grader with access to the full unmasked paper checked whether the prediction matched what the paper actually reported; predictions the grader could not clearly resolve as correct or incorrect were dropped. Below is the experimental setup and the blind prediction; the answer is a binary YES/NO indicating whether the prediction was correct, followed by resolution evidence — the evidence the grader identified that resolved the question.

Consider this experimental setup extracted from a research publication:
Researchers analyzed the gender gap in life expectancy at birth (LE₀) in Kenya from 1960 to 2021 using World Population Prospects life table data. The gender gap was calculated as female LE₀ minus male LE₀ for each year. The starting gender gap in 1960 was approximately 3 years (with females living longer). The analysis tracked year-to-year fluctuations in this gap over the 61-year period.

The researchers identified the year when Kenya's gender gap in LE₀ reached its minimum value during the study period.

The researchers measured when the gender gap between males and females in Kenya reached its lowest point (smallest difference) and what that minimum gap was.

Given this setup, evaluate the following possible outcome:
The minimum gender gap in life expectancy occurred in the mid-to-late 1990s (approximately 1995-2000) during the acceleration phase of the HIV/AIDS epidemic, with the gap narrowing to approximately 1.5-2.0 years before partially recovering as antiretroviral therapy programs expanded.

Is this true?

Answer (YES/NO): NO